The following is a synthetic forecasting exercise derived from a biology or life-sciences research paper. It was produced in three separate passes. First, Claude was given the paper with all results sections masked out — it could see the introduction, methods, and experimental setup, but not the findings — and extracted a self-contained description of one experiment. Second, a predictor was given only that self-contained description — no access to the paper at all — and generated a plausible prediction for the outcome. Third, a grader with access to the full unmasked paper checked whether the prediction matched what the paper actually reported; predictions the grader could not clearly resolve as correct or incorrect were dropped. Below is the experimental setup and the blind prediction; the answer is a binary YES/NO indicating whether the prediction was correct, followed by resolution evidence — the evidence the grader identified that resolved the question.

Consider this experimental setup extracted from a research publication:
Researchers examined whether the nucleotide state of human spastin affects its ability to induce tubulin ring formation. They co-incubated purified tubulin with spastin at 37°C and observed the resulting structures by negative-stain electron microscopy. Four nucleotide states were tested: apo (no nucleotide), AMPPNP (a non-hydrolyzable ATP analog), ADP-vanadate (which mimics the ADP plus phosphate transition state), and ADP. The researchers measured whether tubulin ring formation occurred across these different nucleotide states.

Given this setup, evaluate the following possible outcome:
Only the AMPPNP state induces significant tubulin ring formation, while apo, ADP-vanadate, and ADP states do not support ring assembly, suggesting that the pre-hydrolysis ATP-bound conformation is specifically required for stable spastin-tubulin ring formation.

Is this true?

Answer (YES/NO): NO